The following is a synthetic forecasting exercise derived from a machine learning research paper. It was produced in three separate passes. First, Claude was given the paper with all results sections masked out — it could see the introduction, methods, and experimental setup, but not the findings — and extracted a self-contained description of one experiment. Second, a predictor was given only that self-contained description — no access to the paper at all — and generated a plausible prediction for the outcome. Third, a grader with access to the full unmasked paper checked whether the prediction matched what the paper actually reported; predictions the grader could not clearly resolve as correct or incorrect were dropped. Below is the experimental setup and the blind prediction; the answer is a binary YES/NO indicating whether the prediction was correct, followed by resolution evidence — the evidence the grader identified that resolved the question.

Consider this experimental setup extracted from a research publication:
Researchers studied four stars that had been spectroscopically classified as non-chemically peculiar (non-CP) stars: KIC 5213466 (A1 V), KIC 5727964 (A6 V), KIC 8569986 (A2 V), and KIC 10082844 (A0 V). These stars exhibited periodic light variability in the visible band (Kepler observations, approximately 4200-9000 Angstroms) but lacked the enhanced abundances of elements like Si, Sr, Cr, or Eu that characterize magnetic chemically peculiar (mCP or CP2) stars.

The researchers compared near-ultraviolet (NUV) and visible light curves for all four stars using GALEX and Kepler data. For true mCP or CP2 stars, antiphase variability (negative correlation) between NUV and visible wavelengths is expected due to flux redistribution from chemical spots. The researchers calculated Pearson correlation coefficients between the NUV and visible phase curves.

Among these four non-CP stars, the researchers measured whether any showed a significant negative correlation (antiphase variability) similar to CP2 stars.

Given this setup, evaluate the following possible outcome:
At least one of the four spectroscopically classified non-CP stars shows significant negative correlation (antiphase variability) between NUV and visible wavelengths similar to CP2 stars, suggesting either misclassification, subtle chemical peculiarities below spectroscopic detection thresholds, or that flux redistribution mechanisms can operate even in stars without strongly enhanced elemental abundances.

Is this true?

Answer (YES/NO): NO